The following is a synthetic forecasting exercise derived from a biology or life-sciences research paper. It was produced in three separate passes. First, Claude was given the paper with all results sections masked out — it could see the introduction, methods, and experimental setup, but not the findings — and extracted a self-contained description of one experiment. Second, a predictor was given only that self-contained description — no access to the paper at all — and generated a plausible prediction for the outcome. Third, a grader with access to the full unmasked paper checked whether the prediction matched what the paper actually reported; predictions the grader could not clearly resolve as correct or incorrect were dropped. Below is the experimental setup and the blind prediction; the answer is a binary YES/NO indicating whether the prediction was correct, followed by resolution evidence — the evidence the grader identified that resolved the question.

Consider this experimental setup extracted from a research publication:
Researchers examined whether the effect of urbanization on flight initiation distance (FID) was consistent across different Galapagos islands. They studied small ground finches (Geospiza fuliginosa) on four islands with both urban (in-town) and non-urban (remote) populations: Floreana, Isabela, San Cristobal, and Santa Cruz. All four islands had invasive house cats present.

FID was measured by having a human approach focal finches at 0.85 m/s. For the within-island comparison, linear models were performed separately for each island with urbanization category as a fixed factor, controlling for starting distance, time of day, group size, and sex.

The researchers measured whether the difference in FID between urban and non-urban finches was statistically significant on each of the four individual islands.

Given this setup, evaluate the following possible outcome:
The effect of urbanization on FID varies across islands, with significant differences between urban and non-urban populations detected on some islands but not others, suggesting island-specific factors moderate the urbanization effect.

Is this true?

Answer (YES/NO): YES